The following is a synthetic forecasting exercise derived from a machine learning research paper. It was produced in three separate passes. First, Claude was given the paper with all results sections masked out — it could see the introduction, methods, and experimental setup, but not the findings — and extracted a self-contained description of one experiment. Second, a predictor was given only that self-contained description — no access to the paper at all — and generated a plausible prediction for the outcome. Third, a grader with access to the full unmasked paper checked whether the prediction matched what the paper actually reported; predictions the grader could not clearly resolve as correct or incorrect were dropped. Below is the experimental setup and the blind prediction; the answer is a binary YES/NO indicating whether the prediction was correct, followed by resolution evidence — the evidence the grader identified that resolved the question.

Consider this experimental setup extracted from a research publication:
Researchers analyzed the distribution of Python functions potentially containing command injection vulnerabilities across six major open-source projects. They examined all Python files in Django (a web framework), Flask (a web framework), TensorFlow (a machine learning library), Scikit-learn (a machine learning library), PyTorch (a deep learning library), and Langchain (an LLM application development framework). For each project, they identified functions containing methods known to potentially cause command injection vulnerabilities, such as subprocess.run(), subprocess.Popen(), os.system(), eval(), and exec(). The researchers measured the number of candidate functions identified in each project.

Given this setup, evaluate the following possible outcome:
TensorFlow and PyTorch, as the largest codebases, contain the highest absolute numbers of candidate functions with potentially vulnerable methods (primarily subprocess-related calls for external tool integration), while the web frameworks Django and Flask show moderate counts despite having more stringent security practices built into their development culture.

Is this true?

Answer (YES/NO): NO